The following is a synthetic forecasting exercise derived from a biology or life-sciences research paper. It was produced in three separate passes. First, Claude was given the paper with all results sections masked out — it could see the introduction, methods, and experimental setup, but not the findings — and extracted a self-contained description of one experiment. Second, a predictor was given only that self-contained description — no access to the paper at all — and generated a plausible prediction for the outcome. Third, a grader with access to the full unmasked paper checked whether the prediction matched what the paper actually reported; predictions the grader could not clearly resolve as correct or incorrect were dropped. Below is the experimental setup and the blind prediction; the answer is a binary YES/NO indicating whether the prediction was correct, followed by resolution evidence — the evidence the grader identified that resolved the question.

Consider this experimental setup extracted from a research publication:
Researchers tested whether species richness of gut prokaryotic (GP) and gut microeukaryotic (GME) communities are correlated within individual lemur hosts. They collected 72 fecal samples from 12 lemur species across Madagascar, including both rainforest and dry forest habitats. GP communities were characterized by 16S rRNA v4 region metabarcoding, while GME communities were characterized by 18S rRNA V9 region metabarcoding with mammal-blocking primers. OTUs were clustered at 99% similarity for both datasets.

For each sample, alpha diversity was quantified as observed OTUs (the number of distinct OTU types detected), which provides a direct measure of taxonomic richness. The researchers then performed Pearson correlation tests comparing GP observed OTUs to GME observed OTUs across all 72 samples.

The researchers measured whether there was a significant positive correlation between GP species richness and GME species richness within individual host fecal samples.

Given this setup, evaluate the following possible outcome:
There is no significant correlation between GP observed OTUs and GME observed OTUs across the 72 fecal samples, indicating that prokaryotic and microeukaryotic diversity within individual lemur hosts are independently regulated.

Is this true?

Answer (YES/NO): YES